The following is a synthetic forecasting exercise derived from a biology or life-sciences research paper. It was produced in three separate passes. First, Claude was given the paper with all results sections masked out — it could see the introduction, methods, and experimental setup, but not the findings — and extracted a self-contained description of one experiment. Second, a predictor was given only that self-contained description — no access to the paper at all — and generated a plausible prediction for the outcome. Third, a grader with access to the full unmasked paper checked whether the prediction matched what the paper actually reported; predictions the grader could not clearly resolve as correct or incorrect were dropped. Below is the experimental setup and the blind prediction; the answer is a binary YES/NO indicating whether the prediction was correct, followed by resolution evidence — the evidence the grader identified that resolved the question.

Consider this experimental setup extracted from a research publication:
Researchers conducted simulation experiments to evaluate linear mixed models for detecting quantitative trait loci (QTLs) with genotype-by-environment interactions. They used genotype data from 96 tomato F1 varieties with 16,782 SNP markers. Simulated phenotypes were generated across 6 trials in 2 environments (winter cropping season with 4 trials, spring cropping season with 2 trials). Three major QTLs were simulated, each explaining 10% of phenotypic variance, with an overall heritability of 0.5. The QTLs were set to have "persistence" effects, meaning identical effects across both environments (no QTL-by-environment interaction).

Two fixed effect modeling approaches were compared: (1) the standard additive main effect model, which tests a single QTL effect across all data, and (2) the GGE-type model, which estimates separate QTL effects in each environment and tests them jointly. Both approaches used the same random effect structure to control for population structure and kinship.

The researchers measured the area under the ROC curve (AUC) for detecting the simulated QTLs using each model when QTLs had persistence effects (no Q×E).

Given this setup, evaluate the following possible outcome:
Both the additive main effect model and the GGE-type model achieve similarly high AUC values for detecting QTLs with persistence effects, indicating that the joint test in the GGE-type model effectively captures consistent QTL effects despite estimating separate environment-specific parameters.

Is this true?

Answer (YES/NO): NO